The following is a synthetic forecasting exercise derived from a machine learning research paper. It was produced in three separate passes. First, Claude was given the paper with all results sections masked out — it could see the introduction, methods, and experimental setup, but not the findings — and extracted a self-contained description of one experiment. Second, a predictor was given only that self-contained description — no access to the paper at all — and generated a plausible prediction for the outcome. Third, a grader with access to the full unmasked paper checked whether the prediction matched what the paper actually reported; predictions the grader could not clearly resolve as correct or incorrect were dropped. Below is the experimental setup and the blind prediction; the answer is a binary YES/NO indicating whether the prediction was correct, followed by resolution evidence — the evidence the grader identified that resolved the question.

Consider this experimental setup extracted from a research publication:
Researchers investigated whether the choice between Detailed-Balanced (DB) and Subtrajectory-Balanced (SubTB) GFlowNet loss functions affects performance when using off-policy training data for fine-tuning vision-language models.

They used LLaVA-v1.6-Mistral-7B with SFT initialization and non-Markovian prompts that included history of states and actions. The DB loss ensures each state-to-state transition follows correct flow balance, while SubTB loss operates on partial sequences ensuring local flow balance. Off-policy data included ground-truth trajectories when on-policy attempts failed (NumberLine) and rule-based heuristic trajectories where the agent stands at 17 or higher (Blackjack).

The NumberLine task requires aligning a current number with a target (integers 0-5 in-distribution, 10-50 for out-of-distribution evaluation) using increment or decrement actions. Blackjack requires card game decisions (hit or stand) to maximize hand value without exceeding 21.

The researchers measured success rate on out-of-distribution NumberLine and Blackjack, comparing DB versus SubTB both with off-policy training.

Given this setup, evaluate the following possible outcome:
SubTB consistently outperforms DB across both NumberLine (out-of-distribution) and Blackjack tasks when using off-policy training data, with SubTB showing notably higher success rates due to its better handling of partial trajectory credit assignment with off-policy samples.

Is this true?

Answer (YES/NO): NO